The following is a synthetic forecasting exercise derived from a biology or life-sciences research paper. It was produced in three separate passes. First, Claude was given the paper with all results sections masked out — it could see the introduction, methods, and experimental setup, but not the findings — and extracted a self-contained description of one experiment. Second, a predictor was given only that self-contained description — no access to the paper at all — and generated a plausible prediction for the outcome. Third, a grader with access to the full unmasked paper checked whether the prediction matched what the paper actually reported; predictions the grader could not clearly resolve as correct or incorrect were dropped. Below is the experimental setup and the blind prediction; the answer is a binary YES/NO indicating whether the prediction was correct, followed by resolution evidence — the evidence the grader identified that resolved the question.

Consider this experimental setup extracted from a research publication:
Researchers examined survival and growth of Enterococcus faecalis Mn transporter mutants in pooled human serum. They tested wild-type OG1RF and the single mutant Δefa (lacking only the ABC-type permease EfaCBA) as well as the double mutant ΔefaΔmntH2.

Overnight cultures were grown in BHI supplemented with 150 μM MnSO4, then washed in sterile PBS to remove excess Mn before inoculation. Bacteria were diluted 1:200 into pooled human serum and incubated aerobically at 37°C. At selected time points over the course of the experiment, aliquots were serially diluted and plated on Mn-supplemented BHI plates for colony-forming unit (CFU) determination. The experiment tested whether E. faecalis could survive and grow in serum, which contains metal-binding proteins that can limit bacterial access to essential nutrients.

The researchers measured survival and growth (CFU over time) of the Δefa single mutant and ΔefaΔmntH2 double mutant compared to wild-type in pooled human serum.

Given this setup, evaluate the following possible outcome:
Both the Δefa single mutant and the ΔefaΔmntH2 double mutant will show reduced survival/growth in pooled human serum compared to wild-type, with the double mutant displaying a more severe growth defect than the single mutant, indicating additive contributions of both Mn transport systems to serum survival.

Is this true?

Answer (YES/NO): YES